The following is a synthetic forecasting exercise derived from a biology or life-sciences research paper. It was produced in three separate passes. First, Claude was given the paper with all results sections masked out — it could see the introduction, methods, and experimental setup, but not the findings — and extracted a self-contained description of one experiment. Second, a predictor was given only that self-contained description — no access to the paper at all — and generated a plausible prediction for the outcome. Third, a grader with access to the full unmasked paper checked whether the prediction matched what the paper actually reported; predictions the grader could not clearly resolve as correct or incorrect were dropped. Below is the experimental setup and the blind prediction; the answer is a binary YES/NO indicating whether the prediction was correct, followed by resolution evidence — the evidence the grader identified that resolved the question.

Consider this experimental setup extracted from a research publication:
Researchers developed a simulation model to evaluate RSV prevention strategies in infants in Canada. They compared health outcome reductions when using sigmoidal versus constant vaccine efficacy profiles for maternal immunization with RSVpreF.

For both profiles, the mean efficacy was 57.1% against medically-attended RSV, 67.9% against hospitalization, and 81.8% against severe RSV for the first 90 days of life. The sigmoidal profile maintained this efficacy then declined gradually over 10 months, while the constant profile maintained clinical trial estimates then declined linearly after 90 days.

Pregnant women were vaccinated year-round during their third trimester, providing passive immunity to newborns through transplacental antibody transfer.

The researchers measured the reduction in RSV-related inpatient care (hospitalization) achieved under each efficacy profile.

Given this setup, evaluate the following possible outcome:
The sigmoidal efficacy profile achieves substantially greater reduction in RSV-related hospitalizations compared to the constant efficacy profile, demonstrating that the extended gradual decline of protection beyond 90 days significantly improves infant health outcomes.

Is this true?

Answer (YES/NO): NO